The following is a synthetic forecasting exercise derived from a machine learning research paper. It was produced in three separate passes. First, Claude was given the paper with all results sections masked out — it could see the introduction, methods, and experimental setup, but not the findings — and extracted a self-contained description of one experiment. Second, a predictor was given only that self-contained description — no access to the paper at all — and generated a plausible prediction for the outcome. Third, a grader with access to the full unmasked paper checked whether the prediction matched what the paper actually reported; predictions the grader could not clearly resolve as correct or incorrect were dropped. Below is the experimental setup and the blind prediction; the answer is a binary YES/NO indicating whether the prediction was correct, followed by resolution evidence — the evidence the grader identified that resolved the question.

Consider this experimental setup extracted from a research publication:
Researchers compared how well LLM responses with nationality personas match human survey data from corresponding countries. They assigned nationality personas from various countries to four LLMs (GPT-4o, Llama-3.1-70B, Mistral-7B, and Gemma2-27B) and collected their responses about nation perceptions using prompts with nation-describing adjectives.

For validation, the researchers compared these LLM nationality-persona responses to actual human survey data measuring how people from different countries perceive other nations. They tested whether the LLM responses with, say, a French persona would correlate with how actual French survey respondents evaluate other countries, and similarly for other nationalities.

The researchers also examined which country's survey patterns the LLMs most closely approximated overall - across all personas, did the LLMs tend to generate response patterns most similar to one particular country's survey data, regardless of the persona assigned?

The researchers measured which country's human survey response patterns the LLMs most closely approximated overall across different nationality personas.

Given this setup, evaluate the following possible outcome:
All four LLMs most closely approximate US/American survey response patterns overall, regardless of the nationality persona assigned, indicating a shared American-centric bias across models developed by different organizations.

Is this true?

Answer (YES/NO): YES